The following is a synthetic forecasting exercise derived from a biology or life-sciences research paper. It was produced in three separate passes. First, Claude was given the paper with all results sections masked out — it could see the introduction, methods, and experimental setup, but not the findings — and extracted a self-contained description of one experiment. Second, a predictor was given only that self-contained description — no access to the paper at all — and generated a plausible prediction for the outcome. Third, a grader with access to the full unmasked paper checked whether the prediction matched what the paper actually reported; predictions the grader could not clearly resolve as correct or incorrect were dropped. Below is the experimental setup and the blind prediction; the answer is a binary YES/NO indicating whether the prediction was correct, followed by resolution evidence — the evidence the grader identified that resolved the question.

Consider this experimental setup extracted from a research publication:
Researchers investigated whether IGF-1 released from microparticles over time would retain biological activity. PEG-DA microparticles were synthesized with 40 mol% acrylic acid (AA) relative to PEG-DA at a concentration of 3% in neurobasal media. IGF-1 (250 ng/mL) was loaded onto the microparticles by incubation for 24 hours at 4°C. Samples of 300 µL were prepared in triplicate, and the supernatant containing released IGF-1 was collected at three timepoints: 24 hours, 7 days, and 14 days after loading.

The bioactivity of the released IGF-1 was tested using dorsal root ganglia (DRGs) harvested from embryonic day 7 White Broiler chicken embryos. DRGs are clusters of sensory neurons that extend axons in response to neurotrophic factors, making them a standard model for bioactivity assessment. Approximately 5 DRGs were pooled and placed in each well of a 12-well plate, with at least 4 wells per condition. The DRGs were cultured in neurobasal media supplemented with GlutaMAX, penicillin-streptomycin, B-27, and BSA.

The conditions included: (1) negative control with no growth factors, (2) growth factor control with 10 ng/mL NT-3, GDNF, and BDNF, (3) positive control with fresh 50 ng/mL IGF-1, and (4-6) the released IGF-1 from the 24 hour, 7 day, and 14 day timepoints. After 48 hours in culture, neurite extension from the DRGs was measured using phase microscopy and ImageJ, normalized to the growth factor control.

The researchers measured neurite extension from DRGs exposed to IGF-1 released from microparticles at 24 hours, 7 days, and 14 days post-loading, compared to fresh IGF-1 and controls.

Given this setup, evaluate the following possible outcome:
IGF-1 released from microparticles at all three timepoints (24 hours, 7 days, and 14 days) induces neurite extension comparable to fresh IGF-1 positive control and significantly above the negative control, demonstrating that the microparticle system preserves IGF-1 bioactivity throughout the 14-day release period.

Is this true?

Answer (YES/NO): YES